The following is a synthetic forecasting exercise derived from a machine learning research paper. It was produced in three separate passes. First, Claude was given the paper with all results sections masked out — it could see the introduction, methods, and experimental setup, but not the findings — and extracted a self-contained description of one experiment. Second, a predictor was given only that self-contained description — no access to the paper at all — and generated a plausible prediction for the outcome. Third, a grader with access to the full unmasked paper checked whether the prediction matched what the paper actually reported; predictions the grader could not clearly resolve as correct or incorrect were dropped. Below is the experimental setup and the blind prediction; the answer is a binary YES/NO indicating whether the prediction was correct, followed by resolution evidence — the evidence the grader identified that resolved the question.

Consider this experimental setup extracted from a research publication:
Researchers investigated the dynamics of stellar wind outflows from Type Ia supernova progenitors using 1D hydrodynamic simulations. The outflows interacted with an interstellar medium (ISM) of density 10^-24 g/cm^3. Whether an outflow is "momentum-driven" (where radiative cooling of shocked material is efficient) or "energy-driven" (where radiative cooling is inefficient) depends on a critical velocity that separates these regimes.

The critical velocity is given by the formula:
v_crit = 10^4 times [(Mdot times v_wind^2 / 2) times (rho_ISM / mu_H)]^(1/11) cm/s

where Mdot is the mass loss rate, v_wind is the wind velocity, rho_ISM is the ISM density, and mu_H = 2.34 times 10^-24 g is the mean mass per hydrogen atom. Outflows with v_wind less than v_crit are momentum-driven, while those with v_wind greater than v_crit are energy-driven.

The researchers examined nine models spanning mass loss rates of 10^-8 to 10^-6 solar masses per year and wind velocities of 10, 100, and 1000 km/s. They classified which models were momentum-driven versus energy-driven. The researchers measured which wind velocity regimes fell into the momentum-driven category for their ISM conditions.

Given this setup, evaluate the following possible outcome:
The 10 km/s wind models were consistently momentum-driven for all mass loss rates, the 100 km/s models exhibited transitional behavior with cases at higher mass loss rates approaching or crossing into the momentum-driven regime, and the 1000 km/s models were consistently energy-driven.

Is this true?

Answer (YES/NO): NO